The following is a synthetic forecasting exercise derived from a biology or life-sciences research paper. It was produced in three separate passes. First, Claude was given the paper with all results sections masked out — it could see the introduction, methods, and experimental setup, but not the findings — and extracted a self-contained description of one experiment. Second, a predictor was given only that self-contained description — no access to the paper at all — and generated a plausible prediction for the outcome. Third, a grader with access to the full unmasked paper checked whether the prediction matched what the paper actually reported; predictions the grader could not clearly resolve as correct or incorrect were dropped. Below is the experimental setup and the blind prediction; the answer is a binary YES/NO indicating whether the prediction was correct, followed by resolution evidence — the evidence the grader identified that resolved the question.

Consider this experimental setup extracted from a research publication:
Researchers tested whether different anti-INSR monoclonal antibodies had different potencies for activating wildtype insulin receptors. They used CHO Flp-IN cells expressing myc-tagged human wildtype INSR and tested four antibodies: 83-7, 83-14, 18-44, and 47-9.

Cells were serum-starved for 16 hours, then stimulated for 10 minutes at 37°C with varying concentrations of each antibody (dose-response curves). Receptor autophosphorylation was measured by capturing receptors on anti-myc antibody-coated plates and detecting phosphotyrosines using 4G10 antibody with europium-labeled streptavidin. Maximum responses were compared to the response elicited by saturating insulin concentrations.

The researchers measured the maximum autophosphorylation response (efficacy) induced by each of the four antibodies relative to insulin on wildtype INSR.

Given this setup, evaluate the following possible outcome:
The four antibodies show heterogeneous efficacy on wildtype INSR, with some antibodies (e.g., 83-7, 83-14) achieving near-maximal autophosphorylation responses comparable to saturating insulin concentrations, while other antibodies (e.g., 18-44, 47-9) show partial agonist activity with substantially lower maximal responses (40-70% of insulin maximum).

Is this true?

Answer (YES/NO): NO